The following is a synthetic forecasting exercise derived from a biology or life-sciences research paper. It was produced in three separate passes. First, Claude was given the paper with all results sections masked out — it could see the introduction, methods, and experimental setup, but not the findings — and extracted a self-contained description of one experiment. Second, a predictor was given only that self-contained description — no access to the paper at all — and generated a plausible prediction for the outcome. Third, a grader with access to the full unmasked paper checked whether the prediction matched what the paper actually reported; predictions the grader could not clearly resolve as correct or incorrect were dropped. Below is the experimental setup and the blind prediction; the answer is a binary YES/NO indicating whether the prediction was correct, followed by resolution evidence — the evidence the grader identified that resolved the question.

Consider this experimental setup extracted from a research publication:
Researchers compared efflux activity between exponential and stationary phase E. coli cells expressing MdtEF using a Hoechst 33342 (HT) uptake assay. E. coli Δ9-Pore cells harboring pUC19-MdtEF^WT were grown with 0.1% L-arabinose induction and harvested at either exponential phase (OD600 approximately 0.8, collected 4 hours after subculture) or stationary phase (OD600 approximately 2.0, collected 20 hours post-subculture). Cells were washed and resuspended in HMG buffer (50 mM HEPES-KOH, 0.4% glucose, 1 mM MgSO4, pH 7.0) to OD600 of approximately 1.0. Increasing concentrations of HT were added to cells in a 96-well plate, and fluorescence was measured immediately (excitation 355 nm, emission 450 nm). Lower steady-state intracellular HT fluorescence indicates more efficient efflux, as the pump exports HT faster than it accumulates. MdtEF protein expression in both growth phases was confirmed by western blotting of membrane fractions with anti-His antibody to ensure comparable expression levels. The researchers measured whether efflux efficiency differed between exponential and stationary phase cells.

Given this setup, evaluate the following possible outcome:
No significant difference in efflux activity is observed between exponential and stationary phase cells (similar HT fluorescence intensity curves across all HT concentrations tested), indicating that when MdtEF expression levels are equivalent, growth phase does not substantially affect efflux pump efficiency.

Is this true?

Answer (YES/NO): NO